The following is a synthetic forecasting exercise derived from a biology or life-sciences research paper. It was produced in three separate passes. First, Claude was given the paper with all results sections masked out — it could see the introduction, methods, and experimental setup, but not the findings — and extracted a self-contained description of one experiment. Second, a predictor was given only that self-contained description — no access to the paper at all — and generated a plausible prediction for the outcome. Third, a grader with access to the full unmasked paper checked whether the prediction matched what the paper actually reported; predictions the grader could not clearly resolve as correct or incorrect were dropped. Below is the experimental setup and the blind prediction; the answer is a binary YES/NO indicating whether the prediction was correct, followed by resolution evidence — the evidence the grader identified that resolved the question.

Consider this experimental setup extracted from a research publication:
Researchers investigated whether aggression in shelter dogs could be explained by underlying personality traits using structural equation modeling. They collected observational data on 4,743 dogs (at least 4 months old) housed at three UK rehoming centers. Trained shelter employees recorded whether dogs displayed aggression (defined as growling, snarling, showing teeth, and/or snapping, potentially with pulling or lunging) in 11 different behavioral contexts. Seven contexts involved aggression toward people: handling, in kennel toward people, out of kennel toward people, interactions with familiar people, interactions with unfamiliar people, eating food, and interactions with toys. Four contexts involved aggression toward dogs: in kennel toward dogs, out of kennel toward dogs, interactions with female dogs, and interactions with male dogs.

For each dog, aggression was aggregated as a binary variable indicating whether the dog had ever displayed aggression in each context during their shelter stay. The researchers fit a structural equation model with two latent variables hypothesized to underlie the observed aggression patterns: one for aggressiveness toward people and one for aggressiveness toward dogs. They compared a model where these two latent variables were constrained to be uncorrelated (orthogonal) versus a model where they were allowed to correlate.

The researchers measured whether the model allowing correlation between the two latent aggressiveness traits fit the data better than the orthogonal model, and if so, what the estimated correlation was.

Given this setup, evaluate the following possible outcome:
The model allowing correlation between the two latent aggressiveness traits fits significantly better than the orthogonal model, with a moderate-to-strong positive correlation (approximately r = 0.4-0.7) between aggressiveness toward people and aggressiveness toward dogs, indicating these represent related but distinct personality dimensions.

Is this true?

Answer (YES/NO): NO